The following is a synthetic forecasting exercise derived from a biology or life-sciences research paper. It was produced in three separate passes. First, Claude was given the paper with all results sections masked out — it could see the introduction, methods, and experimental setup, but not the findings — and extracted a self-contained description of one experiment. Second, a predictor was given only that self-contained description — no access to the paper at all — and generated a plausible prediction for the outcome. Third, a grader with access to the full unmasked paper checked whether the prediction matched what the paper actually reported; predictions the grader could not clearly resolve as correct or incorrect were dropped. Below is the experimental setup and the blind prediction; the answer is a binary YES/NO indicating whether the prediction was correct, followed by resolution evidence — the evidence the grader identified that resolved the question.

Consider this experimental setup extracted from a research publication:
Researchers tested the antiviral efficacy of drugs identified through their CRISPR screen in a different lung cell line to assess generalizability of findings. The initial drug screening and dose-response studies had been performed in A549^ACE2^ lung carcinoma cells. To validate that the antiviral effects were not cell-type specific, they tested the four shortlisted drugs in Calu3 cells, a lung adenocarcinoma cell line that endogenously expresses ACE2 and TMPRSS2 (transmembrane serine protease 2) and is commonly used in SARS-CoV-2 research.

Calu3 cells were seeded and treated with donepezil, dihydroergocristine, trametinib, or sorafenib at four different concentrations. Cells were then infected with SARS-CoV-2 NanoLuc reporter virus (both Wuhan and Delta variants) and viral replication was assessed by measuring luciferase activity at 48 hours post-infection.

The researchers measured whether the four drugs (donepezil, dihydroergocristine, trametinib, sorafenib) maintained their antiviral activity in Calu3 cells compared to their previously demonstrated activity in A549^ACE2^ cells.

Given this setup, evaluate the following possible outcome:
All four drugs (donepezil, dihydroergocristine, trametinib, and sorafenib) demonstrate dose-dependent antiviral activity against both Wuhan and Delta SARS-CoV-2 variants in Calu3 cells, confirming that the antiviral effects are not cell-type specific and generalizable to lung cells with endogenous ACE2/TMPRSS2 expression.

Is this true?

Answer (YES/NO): NO